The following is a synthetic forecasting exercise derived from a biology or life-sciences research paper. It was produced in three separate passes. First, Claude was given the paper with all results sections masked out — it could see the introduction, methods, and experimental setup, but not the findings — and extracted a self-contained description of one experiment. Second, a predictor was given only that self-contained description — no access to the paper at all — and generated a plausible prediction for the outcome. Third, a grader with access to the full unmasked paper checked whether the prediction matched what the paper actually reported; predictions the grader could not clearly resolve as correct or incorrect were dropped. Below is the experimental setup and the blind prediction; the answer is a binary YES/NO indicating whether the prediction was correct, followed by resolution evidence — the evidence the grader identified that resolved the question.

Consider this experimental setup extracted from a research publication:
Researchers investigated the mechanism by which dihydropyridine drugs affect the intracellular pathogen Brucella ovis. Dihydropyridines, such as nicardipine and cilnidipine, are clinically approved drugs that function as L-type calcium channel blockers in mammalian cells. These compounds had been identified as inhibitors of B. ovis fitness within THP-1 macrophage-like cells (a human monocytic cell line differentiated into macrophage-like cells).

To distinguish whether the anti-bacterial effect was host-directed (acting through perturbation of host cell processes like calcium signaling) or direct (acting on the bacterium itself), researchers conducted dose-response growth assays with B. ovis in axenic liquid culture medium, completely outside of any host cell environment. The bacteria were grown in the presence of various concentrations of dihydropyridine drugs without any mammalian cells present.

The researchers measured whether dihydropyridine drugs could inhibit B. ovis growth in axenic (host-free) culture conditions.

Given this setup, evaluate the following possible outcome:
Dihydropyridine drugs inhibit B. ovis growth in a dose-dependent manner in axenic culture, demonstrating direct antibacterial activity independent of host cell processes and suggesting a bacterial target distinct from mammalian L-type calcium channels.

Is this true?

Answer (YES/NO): NO